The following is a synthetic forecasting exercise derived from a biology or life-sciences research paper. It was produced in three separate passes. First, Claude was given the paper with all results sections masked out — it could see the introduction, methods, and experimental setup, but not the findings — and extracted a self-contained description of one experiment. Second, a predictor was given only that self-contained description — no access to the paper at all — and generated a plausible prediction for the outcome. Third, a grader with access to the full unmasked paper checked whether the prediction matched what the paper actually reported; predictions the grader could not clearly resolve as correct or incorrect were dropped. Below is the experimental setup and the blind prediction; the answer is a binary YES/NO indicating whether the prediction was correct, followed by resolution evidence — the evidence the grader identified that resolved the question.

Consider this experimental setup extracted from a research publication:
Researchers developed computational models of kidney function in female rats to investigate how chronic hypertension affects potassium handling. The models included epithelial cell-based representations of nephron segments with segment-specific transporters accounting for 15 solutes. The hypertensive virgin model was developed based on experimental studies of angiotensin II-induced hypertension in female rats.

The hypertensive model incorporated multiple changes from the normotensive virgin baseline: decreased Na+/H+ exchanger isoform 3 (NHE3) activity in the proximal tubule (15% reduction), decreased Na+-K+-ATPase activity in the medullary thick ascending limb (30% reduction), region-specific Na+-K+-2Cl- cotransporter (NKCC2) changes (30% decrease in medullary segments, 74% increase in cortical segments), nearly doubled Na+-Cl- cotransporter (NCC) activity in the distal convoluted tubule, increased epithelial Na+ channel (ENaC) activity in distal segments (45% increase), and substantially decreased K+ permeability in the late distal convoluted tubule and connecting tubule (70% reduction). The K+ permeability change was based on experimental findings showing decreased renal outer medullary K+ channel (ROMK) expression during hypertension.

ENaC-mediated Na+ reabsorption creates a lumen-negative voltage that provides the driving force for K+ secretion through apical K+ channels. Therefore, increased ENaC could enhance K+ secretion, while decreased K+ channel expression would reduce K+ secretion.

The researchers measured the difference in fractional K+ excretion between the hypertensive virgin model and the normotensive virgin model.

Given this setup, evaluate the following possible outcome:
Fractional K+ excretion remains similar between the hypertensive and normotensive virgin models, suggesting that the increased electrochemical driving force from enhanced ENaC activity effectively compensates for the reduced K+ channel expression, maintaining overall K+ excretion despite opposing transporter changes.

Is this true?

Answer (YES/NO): NO